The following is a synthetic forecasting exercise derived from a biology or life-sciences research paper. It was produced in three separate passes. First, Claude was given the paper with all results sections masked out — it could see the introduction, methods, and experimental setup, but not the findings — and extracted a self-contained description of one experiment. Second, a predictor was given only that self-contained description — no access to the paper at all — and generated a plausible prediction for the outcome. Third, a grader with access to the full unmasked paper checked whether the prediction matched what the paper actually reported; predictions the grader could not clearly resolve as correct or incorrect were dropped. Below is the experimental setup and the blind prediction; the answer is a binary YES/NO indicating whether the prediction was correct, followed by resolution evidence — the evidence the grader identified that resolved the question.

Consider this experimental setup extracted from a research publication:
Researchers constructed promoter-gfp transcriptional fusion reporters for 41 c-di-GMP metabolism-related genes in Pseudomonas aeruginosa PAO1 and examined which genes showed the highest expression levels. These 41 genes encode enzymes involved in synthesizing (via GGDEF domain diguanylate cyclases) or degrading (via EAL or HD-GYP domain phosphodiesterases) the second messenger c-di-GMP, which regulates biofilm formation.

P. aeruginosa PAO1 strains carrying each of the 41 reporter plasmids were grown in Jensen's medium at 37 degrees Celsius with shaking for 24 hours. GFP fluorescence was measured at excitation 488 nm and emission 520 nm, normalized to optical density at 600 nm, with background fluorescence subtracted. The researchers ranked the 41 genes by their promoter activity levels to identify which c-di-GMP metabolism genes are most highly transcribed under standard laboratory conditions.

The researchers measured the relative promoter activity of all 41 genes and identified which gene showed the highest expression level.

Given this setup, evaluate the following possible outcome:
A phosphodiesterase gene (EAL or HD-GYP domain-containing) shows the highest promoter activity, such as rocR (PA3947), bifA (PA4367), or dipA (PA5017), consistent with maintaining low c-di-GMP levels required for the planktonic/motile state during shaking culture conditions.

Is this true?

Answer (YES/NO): NO